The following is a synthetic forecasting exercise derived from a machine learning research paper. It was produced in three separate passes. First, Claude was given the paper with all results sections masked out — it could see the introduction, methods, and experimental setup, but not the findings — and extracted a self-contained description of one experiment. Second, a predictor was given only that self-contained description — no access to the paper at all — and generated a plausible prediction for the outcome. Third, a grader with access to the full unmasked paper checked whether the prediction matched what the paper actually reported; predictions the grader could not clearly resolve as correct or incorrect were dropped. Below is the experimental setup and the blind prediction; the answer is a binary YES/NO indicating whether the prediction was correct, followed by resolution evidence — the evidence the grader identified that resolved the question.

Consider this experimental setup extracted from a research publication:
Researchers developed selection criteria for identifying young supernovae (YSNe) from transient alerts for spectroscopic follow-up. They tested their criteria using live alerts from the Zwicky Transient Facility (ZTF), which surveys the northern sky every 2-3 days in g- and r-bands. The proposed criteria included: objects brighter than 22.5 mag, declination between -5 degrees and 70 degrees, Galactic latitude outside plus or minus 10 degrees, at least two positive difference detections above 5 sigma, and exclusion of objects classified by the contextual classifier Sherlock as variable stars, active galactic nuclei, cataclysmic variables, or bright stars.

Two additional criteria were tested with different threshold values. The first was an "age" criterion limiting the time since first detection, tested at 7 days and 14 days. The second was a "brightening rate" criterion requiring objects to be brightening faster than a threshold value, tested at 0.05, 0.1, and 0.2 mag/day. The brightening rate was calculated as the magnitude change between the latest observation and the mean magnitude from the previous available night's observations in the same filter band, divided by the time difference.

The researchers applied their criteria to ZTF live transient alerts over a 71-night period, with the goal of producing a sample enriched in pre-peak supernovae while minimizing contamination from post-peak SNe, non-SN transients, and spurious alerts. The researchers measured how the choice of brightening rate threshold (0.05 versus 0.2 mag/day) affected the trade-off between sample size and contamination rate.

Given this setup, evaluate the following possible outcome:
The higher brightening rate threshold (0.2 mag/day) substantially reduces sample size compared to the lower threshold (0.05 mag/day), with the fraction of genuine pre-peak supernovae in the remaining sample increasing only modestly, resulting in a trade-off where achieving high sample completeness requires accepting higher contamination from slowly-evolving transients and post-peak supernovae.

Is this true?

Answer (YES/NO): NO